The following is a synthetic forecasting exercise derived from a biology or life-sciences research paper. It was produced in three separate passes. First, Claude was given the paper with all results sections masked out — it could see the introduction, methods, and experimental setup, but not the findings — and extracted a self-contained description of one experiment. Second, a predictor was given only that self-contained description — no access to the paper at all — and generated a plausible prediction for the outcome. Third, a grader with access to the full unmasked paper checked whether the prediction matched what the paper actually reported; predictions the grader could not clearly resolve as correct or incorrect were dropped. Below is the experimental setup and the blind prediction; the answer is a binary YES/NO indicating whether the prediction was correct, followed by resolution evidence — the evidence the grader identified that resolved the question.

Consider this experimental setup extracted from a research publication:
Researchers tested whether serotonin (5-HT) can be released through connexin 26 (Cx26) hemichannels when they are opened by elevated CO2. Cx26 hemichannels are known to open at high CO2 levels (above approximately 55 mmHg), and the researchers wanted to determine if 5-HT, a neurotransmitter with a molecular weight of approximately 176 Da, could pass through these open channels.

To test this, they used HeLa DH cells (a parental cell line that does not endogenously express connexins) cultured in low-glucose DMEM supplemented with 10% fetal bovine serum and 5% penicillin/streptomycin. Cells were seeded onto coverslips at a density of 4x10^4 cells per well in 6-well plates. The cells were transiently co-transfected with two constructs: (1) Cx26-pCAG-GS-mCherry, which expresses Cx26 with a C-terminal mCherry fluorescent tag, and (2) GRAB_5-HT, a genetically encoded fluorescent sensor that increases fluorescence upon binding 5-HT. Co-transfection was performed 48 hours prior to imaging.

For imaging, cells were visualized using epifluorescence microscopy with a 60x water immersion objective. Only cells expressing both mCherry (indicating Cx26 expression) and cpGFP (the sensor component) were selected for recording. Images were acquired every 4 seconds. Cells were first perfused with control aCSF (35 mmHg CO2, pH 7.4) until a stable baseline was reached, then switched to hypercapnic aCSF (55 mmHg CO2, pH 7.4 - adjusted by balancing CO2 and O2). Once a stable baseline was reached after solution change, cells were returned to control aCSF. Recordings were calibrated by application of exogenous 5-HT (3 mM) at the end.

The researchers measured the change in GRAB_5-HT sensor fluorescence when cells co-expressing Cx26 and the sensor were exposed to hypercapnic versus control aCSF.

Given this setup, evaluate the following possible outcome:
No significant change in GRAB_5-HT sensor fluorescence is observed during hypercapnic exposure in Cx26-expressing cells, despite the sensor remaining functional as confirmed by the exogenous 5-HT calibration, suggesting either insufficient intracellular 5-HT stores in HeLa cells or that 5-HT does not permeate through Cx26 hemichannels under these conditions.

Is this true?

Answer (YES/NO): NO